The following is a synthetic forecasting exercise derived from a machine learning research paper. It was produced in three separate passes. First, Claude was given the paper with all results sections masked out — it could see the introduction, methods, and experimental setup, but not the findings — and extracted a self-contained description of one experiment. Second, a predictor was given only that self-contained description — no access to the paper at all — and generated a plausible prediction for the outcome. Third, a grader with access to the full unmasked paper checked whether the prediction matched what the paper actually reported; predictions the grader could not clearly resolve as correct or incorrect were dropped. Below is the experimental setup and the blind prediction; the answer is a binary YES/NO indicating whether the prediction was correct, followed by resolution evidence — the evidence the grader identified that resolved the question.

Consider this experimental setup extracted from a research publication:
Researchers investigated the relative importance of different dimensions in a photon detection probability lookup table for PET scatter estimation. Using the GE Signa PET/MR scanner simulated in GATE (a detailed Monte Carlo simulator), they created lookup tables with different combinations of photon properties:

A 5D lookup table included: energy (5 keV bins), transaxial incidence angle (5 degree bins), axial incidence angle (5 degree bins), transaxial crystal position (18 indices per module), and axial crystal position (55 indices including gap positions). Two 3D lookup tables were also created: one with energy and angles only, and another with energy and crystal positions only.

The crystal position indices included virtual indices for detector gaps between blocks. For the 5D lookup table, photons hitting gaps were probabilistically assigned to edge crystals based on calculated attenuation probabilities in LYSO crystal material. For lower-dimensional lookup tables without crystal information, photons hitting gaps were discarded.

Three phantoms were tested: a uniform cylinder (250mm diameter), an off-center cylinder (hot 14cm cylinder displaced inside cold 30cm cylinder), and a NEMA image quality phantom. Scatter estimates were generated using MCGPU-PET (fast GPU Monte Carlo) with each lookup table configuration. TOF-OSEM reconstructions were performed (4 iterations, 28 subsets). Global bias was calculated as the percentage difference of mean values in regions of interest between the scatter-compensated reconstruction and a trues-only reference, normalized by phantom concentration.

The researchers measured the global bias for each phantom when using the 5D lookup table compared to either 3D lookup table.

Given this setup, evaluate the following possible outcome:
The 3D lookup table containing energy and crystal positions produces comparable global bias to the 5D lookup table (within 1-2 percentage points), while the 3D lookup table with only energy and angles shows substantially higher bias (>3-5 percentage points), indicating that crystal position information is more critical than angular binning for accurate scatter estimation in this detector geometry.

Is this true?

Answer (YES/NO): NO